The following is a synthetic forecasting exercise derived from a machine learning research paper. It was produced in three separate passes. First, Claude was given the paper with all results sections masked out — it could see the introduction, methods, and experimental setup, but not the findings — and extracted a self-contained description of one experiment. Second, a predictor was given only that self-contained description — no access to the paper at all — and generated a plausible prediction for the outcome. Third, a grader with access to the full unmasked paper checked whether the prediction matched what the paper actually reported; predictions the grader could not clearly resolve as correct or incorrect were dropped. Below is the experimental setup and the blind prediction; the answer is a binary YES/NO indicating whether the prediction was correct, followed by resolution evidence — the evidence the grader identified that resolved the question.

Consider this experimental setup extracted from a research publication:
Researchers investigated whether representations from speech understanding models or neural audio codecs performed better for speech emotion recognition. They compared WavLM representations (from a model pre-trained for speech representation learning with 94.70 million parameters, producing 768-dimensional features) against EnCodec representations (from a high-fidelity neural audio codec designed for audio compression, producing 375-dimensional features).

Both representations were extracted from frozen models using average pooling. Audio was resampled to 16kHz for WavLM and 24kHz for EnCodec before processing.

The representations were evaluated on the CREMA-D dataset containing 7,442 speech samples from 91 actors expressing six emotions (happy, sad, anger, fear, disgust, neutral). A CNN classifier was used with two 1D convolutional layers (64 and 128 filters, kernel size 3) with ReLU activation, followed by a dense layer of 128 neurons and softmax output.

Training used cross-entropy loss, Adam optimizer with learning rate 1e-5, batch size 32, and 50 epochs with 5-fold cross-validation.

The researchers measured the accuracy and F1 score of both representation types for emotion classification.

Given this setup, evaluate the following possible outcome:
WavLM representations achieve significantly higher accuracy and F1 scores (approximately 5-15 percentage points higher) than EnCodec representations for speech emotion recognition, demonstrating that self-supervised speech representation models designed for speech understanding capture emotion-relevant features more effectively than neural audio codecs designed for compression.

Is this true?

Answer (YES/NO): NO